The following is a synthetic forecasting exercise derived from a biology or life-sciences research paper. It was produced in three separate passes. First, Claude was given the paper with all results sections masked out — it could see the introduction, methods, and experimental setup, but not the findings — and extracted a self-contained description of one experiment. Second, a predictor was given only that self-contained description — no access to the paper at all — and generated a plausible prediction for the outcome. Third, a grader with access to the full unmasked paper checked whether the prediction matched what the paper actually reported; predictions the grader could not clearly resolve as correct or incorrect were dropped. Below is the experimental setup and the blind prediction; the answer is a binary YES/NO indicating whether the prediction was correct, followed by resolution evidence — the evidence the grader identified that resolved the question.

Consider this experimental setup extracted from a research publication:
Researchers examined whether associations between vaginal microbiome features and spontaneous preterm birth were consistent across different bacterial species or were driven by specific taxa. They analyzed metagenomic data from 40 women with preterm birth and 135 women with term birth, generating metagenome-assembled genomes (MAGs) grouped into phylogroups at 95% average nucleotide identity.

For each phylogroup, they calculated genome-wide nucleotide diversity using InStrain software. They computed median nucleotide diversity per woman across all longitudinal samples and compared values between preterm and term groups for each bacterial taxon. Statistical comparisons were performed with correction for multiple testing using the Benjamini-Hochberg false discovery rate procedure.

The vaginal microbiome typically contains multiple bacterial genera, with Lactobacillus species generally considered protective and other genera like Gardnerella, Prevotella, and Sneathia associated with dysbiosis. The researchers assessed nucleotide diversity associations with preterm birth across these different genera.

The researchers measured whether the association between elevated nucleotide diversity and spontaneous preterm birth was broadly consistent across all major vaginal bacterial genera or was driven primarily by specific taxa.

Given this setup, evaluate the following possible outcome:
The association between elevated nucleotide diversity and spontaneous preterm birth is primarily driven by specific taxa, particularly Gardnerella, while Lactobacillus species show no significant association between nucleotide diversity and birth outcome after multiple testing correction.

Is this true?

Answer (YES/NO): YES